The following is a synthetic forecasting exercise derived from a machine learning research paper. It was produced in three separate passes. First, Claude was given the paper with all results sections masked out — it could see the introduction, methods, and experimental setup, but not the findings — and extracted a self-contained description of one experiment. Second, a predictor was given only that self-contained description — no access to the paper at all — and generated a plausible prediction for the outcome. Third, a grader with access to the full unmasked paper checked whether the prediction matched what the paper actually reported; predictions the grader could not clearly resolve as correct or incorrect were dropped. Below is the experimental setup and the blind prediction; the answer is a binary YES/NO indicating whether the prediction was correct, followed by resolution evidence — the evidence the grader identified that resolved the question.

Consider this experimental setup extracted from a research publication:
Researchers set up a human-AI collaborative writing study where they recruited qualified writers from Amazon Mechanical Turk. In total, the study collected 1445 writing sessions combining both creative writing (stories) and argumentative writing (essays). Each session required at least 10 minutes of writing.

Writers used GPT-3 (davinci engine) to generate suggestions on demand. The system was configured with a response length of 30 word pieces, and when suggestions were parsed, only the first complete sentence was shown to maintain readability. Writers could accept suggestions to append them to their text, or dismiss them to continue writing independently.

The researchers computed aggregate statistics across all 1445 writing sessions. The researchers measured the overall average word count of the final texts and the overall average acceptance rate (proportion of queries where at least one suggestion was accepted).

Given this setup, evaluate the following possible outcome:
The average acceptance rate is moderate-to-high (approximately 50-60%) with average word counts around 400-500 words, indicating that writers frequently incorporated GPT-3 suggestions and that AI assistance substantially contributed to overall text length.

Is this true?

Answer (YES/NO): NO